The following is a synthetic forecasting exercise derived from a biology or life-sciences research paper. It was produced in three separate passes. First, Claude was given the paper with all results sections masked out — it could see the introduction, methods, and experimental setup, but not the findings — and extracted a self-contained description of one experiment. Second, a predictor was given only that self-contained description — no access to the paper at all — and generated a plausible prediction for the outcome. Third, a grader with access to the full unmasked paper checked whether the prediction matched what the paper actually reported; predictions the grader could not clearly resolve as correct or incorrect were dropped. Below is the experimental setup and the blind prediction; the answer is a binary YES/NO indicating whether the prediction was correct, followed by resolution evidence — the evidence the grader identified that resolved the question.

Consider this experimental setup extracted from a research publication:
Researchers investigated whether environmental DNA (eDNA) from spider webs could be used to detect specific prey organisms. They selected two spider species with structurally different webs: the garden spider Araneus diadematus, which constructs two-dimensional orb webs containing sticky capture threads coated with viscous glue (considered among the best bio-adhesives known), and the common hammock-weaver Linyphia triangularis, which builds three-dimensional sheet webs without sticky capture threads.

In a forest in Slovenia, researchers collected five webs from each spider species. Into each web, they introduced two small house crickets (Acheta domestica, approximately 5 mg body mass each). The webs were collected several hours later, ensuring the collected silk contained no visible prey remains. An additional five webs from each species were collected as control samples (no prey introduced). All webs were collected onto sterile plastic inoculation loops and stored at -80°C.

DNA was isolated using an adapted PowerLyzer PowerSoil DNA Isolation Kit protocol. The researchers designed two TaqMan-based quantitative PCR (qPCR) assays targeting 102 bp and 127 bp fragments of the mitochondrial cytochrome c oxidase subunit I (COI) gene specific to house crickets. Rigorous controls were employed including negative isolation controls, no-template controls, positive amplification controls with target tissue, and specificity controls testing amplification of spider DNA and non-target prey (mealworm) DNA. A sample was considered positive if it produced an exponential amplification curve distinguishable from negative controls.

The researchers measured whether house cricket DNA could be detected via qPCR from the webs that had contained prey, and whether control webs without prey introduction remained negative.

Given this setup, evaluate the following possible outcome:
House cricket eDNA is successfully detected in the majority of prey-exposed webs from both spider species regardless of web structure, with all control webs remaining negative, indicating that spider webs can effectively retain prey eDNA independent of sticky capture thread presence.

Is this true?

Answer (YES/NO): YES